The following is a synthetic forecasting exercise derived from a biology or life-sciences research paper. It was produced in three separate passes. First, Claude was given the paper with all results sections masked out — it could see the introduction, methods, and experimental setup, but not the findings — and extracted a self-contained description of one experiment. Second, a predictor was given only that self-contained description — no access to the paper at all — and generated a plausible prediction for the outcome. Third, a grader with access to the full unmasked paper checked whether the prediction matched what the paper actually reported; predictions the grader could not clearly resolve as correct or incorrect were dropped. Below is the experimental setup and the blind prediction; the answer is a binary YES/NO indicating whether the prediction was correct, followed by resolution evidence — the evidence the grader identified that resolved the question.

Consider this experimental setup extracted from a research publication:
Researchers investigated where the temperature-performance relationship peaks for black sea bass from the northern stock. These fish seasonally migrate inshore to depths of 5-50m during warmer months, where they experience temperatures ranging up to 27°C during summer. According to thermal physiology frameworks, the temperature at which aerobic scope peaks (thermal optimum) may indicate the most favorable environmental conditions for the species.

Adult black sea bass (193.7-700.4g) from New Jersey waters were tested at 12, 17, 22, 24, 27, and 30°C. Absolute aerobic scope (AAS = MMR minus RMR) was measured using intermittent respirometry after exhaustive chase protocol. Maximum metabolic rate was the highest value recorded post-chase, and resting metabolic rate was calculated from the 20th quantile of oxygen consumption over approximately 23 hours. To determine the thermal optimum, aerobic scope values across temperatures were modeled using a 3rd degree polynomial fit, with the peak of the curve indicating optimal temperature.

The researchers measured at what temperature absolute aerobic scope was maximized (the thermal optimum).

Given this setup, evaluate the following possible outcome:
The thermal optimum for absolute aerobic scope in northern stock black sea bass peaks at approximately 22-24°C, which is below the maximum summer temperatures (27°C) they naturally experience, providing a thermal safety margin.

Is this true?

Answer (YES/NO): NO